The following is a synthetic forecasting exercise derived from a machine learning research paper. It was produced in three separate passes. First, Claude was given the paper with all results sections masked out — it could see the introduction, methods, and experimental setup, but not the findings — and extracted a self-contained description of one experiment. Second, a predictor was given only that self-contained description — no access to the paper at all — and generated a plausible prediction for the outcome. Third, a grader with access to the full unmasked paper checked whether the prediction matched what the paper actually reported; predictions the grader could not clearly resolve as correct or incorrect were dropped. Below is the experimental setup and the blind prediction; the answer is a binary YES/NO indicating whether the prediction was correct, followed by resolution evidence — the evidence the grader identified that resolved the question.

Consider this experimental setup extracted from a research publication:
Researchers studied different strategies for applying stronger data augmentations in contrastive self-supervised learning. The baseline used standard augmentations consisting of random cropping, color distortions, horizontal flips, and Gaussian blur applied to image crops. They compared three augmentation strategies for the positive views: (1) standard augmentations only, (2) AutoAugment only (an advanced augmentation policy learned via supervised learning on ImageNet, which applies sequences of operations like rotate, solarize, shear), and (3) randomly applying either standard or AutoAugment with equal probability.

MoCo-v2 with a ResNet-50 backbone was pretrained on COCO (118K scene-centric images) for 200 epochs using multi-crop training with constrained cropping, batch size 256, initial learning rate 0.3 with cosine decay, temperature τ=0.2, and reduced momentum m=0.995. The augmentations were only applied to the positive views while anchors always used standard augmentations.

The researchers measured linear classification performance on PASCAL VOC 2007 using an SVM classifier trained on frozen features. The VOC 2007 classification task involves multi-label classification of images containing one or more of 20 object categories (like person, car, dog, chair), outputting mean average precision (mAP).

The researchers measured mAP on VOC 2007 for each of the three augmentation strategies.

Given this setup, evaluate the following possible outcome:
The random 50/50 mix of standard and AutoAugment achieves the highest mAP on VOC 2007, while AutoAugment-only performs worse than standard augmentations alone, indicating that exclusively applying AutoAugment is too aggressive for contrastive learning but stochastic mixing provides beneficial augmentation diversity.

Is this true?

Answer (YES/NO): YES